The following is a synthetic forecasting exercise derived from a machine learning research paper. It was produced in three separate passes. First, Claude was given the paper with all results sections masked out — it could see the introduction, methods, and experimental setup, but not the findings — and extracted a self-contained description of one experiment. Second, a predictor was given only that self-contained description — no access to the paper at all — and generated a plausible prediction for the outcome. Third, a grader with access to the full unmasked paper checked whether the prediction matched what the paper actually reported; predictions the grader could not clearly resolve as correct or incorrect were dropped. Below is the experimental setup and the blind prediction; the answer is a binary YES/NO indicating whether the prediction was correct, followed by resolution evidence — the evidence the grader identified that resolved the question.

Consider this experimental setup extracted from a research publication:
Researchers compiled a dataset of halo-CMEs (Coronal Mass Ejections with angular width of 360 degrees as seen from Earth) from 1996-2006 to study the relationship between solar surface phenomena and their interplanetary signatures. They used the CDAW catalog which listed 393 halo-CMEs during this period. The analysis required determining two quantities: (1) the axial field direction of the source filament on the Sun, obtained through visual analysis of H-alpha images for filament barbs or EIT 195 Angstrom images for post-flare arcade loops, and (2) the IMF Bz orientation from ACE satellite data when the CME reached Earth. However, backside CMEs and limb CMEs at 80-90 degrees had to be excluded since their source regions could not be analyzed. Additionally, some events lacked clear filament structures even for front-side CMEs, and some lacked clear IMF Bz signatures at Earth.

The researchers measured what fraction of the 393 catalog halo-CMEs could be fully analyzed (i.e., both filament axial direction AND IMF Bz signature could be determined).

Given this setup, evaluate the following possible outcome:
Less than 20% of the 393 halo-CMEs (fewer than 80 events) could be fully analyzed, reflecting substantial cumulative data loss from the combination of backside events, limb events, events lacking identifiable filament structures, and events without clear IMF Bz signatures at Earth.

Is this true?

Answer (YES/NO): NO